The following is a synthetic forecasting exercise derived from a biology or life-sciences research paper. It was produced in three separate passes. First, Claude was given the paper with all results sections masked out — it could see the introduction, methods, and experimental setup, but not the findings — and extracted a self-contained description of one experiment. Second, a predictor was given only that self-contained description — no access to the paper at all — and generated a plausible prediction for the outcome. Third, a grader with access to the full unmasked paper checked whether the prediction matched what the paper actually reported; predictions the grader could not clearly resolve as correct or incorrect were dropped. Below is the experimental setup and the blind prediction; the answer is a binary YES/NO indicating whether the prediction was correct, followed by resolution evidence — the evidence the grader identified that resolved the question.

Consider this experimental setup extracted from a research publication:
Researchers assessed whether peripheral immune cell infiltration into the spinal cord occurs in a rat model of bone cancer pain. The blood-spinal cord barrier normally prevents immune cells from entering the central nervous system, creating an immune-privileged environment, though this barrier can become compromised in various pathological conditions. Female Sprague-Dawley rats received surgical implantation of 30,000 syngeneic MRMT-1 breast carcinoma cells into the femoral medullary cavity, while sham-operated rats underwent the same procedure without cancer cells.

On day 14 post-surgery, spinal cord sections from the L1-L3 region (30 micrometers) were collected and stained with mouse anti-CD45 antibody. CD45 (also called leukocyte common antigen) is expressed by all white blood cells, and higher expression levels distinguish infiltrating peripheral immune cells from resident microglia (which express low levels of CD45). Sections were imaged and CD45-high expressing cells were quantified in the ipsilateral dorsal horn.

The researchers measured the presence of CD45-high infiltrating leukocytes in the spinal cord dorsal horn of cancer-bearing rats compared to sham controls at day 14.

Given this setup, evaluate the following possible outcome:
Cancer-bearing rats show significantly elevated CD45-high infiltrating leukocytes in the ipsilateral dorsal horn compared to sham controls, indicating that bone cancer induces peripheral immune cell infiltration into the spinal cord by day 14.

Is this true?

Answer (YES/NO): NO